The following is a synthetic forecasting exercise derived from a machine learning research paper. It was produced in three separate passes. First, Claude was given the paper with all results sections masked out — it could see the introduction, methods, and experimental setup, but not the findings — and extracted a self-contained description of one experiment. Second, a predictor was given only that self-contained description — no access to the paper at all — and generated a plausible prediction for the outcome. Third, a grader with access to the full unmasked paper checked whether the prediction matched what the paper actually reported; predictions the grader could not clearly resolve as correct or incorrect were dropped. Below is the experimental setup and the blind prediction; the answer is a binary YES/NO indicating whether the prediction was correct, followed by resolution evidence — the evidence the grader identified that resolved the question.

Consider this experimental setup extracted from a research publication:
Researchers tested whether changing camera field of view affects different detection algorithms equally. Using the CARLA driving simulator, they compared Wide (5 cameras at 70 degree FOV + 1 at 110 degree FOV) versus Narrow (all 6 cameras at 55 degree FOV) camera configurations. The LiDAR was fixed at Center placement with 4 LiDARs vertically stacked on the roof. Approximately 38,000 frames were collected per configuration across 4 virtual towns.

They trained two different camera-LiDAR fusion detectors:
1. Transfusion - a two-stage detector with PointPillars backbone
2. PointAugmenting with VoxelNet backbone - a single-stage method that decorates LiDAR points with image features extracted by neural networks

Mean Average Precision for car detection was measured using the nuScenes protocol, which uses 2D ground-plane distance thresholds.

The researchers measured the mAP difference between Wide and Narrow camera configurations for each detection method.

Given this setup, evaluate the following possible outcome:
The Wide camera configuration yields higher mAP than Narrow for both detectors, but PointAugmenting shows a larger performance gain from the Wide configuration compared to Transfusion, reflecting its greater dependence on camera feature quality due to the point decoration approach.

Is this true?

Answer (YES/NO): YES